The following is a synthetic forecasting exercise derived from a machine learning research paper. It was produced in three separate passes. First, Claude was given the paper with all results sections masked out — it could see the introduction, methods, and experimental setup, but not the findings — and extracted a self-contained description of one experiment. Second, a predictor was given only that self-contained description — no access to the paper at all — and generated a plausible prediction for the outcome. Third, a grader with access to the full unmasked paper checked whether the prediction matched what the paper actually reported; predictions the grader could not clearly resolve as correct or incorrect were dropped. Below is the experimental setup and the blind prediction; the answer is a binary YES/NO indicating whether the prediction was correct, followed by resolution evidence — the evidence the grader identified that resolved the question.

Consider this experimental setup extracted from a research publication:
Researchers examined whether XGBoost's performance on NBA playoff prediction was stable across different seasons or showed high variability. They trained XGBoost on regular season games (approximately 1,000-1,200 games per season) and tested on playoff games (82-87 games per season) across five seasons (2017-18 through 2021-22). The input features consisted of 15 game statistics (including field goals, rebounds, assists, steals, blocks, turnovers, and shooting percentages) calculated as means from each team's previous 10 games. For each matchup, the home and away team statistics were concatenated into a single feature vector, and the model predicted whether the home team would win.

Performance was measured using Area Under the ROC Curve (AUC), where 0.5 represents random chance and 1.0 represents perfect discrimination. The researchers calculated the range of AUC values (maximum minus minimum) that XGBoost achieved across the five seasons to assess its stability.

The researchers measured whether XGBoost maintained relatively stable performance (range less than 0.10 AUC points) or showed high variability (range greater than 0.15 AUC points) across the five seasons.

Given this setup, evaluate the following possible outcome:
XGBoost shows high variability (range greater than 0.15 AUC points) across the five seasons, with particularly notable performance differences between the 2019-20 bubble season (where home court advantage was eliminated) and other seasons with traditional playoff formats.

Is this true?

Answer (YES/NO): NO